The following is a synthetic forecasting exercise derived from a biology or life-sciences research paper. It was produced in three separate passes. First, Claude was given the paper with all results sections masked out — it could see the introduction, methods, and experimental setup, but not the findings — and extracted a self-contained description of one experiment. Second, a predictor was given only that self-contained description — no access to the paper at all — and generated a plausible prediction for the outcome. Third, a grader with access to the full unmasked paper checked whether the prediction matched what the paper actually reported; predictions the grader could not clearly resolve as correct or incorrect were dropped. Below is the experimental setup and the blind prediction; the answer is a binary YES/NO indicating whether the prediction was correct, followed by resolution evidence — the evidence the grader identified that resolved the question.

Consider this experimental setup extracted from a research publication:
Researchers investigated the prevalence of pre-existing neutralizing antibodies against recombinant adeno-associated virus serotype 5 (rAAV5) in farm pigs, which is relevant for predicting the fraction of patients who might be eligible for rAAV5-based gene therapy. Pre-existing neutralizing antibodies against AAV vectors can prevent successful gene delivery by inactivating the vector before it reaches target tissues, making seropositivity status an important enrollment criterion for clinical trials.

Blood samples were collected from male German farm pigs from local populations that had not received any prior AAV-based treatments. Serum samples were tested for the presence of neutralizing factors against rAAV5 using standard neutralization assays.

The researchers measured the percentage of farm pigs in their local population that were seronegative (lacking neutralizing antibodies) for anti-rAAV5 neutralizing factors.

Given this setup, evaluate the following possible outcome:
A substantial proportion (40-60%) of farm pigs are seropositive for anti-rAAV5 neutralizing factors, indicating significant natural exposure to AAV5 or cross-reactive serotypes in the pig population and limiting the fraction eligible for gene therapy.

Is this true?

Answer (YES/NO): NO